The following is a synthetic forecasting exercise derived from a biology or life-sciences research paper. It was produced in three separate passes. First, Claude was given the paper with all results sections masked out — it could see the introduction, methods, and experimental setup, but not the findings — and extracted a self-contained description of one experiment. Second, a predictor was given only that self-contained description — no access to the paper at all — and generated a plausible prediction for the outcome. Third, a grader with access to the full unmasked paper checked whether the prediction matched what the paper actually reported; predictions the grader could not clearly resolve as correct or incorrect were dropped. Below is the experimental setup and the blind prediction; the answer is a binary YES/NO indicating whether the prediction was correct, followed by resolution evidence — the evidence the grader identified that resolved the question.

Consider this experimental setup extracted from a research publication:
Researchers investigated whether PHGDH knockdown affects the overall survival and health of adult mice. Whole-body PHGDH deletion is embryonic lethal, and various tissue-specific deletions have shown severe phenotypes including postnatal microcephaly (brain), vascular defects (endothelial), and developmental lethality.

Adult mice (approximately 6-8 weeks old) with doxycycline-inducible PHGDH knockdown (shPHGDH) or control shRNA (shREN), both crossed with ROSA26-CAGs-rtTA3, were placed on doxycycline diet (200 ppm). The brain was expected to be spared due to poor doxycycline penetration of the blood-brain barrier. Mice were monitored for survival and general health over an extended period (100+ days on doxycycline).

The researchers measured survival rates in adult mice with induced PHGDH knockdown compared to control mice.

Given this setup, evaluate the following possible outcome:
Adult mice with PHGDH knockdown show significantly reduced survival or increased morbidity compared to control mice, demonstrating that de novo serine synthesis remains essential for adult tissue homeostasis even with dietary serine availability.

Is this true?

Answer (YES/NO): NO